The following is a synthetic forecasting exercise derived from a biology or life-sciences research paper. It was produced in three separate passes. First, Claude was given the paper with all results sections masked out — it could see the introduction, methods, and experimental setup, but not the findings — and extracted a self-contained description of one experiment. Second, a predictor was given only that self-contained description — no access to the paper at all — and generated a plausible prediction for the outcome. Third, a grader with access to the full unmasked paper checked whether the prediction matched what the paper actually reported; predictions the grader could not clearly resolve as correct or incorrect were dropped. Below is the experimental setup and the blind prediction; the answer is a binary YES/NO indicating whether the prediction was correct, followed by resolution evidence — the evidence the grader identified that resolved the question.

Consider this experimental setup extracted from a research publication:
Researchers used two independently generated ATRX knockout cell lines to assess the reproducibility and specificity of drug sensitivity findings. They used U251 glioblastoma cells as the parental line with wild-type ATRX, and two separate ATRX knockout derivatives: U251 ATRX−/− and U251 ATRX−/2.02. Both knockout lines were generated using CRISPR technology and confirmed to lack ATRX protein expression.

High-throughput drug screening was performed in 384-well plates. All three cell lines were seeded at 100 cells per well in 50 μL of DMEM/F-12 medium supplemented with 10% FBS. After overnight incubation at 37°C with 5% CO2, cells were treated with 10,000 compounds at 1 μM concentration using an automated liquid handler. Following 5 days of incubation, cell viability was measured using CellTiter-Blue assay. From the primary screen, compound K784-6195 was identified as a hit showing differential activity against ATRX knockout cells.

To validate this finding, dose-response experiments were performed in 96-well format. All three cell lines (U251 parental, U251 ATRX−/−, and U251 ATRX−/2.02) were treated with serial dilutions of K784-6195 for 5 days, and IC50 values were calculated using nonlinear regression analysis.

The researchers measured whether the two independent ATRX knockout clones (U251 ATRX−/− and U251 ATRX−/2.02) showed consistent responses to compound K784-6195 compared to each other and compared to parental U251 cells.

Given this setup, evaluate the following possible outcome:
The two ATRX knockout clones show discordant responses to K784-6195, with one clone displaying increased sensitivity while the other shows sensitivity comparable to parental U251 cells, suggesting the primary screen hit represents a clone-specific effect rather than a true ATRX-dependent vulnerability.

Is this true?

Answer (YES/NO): NO